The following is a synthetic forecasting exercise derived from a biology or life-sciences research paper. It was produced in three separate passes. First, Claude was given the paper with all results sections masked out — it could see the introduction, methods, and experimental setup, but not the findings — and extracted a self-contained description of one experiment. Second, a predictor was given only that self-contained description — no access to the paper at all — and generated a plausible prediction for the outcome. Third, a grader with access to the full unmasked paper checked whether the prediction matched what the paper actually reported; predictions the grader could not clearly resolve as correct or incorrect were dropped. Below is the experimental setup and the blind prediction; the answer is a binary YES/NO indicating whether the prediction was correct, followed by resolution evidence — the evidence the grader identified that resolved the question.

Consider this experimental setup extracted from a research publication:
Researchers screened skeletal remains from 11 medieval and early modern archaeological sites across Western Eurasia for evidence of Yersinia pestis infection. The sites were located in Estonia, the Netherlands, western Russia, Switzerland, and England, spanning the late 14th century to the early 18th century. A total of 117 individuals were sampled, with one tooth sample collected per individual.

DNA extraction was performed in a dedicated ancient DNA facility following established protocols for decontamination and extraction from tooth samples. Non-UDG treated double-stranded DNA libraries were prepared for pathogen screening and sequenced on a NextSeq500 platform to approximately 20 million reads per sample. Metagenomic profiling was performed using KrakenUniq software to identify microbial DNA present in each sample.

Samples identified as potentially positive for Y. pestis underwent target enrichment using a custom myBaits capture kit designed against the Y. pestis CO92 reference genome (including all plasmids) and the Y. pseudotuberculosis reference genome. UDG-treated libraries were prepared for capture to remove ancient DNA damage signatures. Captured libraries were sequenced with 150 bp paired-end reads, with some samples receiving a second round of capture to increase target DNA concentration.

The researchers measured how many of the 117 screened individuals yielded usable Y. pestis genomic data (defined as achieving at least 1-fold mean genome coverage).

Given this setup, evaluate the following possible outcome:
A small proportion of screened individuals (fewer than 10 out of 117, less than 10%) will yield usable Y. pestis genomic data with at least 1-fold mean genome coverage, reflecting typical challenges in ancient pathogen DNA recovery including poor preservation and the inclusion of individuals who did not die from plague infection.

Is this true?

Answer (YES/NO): NO